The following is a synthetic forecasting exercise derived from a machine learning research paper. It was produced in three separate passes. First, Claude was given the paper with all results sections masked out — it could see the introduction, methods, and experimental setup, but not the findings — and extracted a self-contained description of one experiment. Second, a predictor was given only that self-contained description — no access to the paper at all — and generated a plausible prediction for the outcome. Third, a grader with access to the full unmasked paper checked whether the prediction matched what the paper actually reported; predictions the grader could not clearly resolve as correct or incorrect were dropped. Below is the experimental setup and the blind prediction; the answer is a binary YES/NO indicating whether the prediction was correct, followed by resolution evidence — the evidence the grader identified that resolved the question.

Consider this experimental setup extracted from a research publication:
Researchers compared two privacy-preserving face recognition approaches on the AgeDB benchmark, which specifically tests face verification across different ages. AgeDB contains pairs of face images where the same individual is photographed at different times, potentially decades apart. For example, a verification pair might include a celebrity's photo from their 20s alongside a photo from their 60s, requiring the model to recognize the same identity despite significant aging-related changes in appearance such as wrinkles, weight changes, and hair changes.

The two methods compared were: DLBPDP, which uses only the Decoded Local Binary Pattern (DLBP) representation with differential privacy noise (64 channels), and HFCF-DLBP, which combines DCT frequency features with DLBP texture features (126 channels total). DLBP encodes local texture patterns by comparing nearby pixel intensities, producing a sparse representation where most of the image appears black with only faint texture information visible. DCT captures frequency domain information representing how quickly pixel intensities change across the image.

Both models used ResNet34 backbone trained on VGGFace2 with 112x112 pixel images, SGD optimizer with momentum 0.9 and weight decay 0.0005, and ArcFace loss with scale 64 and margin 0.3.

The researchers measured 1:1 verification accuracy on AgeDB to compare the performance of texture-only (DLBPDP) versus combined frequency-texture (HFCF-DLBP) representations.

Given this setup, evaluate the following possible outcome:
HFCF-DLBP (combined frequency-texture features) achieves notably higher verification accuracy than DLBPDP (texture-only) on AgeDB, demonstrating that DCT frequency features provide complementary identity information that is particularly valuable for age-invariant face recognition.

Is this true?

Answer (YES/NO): NO